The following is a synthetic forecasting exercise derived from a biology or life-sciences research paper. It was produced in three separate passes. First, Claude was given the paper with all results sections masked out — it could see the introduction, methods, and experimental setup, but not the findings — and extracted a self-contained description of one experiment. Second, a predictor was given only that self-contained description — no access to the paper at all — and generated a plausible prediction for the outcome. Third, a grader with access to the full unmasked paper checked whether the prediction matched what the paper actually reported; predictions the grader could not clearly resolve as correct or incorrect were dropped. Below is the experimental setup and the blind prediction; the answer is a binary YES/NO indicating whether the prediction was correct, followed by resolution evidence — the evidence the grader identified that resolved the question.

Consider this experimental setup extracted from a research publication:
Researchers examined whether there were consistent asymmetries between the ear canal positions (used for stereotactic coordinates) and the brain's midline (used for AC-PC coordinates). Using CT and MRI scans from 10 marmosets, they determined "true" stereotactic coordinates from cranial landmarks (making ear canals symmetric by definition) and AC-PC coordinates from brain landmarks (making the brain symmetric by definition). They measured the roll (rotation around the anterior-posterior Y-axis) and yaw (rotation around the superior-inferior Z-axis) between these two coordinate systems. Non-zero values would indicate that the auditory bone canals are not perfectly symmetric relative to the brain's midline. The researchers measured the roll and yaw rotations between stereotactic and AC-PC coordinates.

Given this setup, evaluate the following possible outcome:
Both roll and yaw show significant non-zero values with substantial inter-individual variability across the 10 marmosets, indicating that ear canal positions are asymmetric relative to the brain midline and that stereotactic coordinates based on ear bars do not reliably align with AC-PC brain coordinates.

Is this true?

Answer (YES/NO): NO